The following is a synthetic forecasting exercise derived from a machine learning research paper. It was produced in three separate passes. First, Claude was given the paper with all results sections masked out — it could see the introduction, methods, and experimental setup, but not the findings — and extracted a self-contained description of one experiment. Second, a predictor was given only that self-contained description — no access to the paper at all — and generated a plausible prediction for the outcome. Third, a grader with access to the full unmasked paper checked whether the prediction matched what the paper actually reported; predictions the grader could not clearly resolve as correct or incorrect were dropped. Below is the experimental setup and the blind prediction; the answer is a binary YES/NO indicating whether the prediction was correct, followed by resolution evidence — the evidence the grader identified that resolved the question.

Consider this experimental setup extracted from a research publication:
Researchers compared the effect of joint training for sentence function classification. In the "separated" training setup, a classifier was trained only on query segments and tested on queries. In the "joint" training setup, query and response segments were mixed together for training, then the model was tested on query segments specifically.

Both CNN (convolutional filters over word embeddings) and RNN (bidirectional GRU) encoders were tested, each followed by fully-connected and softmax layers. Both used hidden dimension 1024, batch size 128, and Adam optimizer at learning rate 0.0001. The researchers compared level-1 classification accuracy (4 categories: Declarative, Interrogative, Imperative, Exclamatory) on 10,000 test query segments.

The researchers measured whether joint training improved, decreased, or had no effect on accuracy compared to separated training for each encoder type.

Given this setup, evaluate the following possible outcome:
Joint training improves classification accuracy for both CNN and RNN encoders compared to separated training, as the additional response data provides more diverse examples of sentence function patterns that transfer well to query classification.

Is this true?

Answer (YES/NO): NO